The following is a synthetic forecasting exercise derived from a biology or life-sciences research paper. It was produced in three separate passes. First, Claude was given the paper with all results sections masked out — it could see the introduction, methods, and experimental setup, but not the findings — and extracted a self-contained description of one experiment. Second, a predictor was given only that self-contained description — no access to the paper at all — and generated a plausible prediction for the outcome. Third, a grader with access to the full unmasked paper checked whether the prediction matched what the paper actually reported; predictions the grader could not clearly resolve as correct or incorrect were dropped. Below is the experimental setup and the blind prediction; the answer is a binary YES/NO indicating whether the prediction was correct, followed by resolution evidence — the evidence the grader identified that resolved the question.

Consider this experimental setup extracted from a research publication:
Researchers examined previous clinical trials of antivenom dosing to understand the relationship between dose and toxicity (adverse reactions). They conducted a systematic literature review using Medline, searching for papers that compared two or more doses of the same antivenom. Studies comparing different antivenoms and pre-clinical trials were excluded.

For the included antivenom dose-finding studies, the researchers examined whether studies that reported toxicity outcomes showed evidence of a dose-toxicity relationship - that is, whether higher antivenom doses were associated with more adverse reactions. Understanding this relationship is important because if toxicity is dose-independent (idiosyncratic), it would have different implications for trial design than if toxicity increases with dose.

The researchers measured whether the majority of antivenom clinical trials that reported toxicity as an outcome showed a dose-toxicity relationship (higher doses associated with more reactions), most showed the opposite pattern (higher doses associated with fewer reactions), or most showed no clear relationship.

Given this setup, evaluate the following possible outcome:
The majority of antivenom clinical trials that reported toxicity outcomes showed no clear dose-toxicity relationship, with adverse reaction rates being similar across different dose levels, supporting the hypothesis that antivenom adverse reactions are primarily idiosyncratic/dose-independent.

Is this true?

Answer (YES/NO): NO